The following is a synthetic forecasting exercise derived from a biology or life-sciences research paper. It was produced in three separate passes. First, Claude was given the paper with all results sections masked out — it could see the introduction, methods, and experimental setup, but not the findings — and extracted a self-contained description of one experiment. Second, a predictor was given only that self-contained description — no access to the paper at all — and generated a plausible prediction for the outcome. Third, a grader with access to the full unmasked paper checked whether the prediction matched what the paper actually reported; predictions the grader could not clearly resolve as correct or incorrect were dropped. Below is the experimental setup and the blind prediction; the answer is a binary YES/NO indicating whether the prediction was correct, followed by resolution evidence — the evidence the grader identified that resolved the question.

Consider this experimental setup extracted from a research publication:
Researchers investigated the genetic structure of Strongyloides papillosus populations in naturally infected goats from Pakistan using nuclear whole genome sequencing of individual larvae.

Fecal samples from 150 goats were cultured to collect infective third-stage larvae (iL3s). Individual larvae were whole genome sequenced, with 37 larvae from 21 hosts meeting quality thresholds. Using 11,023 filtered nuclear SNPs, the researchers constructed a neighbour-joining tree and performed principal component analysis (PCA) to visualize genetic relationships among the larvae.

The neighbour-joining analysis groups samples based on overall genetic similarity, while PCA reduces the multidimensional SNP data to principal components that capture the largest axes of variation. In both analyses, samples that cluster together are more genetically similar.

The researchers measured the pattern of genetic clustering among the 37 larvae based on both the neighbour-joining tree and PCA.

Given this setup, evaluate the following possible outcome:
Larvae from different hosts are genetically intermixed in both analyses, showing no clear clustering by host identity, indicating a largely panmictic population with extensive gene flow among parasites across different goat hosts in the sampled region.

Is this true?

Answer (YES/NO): NO